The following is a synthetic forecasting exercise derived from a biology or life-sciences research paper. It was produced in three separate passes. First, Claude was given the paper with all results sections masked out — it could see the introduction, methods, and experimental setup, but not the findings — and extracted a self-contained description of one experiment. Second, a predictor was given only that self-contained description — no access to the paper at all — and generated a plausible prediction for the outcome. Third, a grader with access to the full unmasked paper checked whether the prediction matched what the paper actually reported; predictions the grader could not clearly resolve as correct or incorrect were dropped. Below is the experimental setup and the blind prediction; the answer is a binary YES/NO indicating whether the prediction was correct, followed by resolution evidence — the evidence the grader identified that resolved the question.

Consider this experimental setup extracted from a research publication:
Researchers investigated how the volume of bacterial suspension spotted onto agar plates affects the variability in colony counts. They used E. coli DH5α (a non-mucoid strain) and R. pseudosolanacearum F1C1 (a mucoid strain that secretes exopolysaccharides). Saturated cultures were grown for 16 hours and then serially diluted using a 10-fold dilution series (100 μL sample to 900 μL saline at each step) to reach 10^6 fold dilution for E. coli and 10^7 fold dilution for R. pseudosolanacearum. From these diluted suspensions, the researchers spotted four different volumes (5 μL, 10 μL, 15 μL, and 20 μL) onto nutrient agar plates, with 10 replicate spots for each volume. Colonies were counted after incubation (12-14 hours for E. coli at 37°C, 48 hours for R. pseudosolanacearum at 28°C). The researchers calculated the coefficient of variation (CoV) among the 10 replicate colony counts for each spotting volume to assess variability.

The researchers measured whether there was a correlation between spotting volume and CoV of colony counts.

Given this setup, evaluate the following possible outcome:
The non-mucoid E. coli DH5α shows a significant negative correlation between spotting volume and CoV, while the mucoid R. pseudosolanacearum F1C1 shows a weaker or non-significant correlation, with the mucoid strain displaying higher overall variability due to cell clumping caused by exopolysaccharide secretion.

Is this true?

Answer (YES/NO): NO